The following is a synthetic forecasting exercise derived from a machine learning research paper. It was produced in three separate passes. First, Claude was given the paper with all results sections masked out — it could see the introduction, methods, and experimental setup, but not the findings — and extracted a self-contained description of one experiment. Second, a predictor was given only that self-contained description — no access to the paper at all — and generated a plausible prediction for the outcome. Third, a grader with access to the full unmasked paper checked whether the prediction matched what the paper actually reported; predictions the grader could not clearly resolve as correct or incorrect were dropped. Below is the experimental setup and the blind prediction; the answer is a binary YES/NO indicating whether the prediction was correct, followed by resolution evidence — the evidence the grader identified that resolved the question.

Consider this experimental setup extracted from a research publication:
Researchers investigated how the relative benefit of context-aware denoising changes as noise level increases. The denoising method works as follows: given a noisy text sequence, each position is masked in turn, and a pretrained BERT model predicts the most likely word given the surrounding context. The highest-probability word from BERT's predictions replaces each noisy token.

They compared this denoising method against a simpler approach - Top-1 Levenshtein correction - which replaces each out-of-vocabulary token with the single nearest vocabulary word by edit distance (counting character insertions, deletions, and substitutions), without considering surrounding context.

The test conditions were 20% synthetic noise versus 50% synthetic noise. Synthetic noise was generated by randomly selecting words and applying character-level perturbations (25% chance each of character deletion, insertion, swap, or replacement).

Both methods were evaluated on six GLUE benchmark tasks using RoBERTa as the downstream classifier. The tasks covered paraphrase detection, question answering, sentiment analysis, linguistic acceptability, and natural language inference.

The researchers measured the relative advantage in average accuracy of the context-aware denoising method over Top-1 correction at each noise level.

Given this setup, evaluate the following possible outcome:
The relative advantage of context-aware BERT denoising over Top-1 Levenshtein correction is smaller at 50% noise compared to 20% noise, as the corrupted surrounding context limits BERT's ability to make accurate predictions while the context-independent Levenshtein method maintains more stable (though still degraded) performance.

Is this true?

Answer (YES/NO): NO